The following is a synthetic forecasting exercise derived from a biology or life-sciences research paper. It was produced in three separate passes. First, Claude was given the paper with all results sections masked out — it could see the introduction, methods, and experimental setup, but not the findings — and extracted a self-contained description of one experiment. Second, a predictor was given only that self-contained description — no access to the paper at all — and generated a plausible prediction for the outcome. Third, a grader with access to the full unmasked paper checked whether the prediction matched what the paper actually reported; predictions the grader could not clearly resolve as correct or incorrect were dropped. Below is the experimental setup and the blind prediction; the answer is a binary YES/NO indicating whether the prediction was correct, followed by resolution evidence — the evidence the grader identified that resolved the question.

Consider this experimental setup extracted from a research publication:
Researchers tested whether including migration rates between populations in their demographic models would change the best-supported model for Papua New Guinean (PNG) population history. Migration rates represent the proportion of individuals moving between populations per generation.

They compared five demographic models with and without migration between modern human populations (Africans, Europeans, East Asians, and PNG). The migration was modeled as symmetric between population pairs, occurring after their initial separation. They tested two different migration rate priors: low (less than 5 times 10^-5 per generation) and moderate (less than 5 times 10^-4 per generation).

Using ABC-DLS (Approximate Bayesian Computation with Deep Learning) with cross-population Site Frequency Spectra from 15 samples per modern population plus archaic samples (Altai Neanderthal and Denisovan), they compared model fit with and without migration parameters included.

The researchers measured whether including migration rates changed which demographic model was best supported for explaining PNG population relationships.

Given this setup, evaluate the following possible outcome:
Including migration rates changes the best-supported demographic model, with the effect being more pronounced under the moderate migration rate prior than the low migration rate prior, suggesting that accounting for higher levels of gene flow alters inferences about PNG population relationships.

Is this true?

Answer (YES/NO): NO